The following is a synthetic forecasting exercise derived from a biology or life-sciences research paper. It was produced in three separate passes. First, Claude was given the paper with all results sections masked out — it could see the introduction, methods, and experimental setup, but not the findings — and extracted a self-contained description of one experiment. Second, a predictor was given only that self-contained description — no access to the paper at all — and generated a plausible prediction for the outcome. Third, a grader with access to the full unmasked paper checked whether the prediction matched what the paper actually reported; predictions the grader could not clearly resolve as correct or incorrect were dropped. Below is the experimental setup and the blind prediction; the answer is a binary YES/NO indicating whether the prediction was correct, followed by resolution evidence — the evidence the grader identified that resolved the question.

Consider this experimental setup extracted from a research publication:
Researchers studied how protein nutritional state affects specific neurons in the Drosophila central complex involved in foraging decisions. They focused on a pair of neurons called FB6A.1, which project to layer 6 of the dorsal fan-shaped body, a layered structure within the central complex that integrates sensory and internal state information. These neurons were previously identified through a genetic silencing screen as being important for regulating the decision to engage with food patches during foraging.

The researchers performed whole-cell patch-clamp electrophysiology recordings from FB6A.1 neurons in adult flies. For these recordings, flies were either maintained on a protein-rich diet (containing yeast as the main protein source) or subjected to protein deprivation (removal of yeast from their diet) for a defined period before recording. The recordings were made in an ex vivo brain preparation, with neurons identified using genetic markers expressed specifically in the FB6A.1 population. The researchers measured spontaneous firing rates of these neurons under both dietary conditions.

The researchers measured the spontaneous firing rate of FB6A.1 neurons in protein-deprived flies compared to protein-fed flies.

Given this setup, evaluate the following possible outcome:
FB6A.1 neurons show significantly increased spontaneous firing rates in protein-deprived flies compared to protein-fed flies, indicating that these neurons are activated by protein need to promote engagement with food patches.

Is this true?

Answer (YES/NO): NO